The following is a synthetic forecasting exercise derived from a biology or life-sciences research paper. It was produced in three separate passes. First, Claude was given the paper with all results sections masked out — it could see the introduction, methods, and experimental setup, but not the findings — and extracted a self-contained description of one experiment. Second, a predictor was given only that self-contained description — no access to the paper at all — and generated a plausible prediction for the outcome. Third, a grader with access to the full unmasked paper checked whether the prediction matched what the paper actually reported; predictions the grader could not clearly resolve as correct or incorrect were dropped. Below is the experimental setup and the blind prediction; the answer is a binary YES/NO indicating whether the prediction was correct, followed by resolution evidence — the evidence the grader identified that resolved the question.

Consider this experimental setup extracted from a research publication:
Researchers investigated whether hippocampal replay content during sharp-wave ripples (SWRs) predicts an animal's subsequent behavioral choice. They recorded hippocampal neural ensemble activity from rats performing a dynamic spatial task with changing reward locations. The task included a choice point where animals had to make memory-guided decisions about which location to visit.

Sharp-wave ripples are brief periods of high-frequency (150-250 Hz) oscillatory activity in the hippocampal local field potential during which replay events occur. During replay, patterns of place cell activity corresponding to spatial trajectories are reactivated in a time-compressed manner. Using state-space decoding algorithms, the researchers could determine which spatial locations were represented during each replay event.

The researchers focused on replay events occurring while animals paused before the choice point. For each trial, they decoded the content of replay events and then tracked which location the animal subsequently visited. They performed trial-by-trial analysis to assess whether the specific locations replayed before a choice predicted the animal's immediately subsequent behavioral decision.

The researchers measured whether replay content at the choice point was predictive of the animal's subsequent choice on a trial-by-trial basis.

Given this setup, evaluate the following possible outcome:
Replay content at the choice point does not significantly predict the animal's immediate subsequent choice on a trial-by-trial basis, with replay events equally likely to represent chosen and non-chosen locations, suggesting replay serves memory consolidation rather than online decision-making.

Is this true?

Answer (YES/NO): YES